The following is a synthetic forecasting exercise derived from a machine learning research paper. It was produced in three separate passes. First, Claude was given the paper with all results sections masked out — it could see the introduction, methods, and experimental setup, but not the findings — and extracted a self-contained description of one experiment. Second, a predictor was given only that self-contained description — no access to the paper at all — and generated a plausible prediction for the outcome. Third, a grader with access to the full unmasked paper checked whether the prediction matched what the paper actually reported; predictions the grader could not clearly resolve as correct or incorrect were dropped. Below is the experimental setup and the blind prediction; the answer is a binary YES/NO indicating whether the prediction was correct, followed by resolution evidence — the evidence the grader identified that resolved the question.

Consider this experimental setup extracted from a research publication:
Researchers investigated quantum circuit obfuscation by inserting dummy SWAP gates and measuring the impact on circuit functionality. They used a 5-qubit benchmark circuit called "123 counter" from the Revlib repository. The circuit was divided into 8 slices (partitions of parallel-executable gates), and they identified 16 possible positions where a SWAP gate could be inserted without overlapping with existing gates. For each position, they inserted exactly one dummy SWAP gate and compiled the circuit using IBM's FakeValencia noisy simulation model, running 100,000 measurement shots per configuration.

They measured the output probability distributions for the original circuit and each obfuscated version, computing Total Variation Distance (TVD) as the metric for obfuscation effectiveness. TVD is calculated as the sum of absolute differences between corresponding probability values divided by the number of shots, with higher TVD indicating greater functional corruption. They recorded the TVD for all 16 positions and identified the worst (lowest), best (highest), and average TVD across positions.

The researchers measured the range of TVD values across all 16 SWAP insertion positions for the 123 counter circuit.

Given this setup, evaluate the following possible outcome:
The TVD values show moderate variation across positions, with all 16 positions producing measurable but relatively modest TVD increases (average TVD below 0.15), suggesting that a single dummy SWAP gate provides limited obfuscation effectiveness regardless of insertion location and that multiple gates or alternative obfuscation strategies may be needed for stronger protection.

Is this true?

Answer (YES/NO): NO